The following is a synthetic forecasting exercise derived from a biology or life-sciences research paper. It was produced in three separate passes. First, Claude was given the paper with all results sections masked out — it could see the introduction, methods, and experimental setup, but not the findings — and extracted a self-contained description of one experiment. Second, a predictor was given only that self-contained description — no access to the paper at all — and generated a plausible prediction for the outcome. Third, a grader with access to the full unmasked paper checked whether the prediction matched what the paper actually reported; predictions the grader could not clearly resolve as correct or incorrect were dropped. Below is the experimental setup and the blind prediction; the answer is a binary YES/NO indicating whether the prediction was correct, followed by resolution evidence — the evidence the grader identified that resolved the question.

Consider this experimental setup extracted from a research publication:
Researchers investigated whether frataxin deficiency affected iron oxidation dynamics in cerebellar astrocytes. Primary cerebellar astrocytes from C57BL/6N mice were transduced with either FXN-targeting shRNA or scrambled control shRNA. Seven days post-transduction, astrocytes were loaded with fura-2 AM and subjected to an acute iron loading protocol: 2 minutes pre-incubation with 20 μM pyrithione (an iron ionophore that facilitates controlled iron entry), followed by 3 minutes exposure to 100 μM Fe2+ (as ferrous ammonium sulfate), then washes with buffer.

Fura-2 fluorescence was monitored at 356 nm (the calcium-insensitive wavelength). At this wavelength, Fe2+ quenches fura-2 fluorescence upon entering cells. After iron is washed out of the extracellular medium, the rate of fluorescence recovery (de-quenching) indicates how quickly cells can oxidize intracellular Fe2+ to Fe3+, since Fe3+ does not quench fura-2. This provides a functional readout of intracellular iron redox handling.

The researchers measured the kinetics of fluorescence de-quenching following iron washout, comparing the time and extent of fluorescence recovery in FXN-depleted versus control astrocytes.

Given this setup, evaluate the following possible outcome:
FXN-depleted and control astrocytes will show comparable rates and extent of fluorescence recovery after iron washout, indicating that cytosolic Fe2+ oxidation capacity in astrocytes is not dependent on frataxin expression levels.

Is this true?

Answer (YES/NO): NO